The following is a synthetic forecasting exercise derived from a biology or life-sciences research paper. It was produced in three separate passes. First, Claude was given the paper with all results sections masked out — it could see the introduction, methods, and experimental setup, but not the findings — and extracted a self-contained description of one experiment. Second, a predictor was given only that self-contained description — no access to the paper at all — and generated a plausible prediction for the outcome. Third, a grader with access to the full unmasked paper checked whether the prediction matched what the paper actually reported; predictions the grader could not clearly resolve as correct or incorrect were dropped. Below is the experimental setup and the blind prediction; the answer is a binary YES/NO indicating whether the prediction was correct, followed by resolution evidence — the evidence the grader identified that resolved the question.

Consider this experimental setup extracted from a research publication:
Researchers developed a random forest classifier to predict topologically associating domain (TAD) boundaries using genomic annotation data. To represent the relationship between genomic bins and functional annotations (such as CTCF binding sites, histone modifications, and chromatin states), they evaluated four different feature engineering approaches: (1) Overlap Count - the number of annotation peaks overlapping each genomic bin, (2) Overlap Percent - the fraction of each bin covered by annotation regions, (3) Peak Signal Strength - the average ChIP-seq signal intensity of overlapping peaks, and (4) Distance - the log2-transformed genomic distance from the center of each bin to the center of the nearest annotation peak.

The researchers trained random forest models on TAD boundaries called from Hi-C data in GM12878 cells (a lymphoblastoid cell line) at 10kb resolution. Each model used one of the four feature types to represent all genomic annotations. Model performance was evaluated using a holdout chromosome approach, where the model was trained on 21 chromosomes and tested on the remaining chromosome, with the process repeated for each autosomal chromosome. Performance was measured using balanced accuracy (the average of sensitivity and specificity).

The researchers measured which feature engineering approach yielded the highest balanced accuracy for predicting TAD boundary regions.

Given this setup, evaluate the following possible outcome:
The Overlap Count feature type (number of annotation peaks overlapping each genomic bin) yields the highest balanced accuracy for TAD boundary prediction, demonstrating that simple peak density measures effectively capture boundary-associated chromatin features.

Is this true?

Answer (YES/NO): NO